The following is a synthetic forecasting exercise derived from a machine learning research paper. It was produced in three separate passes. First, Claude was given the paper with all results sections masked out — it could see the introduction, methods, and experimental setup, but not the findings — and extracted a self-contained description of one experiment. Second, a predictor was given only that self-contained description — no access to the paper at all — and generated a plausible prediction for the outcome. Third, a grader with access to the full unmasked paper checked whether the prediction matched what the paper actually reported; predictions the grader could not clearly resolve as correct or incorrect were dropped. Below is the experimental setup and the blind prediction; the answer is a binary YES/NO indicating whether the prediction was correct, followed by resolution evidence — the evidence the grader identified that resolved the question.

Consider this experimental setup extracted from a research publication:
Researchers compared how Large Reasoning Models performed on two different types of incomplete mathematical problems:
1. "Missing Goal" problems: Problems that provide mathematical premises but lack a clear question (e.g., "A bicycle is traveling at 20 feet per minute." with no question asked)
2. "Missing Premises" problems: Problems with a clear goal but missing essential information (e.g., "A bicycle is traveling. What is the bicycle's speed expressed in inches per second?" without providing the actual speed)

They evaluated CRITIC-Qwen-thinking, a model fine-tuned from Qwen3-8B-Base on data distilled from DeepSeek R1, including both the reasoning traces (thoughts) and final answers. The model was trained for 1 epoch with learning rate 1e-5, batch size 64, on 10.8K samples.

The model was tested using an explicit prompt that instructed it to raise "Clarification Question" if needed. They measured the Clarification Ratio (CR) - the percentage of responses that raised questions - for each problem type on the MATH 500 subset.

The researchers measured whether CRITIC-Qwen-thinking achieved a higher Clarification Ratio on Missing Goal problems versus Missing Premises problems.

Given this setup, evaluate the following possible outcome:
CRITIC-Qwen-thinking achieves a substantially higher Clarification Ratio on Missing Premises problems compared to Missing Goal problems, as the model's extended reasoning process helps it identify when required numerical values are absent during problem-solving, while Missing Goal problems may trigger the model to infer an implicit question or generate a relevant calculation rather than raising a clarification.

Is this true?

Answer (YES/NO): NO